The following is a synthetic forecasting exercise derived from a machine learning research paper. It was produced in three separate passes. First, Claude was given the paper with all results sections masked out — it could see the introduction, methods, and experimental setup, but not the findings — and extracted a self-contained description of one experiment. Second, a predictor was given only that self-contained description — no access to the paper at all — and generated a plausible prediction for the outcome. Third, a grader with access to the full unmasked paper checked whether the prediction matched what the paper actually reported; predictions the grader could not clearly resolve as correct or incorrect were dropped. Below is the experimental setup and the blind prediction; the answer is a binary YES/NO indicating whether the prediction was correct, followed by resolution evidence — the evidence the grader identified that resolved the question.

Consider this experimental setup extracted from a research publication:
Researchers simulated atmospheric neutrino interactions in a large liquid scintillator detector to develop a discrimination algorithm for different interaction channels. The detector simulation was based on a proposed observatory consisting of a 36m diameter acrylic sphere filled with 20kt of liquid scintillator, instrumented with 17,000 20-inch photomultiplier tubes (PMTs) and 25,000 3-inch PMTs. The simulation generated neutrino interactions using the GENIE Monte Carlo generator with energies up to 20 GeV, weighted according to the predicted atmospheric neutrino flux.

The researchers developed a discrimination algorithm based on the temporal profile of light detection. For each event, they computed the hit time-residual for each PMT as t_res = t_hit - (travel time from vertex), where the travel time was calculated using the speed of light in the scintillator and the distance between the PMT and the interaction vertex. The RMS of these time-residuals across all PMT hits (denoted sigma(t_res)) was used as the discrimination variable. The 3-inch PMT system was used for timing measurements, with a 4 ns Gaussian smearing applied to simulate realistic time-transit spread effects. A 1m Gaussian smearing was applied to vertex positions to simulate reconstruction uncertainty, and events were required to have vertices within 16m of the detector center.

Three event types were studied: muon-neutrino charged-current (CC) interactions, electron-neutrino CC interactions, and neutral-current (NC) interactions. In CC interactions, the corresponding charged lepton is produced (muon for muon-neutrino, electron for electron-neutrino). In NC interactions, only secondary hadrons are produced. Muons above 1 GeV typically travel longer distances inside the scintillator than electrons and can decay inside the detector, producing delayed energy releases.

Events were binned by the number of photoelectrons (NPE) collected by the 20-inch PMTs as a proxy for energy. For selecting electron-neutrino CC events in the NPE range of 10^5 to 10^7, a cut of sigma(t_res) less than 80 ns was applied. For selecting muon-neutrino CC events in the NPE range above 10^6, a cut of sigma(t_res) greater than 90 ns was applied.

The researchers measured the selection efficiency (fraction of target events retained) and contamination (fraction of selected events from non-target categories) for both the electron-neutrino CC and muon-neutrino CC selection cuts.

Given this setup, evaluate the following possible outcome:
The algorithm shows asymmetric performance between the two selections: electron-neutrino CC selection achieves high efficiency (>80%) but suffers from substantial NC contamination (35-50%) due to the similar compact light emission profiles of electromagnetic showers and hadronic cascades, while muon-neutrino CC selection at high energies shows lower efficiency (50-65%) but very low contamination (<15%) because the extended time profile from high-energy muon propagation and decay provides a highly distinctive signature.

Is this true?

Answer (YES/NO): NO